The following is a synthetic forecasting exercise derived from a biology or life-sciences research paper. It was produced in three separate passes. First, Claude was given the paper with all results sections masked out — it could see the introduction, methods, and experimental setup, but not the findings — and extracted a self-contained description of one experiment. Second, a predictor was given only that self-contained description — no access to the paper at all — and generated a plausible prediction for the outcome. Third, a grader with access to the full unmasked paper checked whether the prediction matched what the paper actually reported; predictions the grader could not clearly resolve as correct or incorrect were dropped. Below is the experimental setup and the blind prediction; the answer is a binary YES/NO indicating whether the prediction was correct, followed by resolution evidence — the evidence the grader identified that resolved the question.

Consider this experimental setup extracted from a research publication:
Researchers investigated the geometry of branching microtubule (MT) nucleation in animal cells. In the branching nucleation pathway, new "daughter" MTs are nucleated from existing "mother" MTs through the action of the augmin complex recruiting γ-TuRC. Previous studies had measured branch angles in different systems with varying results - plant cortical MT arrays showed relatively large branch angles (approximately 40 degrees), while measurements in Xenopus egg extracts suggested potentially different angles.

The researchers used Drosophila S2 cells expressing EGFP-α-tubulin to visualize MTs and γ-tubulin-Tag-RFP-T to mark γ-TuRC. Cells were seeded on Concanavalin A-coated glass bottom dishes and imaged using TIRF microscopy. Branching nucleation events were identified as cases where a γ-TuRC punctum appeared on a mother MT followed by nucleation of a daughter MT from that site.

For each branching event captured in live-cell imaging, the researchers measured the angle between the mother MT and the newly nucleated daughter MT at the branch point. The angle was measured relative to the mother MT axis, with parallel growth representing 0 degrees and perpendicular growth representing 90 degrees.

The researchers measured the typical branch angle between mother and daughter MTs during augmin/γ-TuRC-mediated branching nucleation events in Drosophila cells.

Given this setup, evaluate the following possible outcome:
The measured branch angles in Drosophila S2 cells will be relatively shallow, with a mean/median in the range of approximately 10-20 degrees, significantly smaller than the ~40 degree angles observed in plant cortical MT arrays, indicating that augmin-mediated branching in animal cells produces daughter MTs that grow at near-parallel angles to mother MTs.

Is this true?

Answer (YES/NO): NO